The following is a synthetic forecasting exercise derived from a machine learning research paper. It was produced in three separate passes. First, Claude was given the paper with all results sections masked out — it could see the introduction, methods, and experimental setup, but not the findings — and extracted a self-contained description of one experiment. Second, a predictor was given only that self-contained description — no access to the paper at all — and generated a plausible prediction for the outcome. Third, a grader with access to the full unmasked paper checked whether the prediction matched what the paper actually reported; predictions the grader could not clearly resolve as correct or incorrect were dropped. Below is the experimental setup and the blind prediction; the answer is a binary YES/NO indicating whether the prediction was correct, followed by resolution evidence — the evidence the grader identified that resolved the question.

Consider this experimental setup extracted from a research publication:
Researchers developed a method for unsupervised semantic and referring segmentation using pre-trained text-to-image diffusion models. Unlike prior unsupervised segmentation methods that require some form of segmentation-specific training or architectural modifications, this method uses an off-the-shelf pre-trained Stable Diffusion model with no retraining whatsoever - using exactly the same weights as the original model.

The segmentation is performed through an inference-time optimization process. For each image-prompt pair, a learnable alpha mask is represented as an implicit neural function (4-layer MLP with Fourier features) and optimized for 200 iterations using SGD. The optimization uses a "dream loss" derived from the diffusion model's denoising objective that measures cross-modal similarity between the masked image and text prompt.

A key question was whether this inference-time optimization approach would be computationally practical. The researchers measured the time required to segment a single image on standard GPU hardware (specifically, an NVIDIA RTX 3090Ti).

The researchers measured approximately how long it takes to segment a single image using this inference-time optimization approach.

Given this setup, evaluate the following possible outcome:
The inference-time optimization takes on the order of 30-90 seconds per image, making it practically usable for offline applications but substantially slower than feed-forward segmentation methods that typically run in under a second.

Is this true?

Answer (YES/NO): NO